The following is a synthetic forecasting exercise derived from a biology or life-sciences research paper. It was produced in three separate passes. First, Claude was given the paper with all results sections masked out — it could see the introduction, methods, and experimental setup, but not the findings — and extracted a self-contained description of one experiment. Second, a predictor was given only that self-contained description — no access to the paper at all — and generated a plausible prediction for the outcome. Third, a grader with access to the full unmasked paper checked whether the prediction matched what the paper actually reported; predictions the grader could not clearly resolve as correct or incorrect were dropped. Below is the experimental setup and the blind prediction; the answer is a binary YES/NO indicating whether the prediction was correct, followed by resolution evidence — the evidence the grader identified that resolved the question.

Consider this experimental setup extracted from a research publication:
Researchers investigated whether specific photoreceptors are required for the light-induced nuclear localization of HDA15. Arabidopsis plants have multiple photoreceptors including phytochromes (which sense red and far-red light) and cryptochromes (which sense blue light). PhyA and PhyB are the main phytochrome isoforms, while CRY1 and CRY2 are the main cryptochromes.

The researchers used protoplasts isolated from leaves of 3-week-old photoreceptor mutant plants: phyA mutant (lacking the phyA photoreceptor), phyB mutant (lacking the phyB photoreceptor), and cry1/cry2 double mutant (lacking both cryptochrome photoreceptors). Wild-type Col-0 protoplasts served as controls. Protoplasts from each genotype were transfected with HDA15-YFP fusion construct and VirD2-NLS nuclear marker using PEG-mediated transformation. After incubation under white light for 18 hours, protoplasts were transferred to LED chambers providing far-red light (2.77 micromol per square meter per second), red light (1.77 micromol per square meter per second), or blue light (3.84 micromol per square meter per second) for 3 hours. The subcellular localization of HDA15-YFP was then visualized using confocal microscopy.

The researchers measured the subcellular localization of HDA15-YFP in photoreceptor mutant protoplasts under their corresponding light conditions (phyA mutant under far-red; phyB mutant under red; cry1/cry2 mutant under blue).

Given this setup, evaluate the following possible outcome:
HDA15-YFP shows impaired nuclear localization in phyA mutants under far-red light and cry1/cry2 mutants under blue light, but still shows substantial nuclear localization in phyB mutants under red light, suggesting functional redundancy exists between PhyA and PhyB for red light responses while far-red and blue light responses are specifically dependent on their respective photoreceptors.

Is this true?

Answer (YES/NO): NO